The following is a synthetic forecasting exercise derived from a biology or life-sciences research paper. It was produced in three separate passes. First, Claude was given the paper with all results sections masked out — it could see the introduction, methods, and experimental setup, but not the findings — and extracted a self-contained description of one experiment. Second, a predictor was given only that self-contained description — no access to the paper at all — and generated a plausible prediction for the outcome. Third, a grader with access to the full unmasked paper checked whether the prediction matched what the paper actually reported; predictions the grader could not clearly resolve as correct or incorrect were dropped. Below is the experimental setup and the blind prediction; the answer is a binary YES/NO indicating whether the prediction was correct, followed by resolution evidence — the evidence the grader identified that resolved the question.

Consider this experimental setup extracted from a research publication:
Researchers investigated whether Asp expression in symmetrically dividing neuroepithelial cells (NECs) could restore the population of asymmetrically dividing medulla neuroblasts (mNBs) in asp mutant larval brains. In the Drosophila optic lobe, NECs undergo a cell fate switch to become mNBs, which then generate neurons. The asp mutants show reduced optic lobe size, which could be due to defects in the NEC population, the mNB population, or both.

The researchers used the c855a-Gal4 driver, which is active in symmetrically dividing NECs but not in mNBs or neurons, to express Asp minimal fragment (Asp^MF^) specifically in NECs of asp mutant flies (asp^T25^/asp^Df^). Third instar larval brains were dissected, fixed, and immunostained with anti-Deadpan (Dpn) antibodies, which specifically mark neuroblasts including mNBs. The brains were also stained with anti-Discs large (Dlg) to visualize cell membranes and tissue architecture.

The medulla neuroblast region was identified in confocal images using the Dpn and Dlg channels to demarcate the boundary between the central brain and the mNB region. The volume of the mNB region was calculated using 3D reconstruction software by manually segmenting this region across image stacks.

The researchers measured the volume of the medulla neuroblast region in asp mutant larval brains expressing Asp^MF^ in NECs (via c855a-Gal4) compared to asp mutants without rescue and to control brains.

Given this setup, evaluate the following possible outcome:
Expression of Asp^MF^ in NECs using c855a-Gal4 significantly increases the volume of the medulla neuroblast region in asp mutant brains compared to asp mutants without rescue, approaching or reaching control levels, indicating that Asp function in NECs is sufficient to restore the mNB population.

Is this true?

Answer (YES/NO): YES